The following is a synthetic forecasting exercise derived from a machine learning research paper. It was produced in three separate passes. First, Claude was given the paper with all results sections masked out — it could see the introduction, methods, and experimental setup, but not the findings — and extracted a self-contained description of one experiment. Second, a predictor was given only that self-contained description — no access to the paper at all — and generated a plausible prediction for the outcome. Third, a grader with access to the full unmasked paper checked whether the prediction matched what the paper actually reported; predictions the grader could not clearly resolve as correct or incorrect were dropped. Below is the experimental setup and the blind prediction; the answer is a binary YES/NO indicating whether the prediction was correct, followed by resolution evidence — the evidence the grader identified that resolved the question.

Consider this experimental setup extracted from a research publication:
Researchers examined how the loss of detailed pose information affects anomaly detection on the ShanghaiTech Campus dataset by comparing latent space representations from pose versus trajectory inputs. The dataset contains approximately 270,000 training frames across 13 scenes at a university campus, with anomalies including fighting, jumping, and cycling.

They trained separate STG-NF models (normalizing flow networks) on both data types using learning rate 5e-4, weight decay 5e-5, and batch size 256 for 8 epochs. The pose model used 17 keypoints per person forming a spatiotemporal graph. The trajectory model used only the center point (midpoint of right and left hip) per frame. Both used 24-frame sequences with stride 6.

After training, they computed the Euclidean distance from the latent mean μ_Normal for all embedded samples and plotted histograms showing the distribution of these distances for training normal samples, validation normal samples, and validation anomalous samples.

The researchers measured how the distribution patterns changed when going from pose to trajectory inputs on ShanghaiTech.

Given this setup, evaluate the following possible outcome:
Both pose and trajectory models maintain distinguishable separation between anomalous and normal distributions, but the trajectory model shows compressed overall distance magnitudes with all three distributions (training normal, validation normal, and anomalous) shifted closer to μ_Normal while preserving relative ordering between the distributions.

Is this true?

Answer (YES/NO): NO